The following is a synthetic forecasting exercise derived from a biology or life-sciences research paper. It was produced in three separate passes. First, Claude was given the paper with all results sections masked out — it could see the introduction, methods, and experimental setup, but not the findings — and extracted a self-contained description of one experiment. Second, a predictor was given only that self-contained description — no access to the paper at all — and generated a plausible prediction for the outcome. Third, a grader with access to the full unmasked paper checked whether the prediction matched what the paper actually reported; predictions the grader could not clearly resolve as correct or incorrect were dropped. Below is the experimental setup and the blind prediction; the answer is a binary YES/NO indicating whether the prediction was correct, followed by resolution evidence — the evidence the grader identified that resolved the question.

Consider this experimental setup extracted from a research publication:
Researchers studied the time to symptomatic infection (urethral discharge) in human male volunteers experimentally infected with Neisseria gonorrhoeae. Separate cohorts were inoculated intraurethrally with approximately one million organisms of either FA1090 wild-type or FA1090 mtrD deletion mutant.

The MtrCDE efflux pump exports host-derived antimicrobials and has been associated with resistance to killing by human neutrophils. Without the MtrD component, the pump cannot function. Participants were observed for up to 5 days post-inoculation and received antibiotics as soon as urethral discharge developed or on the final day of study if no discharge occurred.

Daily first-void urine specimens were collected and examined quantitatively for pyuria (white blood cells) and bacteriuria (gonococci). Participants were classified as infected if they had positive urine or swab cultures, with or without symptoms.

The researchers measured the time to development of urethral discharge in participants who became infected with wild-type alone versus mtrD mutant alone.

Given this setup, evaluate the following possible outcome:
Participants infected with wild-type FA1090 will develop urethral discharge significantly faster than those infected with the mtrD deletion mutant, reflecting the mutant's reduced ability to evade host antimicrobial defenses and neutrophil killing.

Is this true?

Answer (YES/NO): NO